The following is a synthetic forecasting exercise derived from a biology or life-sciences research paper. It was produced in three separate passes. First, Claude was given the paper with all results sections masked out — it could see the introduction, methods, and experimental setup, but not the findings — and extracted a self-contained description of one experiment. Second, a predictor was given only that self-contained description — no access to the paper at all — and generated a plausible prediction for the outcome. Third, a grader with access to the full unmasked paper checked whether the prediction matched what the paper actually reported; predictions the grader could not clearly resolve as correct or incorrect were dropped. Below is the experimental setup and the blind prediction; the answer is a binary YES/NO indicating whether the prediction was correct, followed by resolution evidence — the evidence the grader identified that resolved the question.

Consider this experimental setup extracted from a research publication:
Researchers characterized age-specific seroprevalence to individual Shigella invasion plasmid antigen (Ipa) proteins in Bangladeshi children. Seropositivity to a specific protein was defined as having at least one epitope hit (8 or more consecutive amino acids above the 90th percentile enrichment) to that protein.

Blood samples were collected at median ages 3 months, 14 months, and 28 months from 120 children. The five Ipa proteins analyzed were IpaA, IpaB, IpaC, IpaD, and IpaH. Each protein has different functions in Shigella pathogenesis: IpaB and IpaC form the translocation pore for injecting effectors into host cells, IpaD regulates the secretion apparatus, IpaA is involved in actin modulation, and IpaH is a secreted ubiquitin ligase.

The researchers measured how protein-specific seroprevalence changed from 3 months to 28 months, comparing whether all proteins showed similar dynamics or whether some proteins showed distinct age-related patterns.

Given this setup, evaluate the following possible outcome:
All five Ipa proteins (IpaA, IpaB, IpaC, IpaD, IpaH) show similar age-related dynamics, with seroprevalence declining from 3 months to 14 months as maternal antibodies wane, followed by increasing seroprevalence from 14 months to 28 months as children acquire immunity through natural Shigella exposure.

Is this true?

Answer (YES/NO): NO